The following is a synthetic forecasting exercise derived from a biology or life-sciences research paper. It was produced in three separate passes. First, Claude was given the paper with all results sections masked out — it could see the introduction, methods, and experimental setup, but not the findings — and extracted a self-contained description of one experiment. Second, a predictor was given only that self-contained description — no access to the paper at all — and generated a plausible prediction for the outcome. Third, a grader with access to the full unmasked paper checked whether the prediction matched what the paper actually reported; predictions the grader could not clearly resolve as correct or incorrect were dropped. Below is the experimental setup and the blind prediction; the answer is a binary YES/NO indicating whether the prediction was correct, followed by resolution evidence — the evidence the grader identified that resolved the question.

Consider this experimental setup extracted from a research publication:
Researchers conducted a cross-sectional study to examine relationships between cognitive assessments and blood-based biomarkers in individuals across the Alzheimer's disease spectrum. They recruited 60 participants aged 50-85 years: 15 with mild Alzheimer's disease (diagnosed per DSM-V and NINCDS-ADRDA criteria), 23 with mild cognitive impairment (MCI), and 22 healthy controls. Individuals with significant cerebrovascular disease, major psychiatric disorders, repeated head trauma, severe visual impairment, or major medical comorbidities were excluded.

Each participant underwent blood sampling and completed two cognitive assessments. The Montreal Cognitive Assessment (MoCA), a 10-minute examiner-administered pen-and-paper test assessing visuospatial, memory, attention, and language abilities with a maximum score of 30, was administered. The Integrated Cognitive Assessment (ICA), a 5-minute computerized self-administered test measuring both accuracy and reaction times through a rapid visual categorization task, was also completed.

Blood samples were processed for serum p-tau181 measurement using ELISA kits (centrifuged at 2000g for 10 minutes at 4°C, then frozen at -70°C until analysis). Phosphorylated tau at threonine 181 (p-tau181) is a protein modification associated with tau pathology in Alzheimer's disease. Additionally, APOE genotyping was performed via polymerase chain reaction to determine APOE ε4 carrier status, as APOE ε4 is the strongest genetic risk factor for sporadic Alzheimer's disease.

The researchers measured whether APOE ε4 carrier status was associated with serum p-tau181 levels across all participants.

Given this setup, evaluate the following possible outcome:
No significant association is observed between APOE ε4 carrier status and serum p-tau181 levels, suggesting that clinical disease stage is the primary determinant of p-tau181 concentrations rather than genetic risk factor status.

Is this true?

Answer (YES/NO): YES